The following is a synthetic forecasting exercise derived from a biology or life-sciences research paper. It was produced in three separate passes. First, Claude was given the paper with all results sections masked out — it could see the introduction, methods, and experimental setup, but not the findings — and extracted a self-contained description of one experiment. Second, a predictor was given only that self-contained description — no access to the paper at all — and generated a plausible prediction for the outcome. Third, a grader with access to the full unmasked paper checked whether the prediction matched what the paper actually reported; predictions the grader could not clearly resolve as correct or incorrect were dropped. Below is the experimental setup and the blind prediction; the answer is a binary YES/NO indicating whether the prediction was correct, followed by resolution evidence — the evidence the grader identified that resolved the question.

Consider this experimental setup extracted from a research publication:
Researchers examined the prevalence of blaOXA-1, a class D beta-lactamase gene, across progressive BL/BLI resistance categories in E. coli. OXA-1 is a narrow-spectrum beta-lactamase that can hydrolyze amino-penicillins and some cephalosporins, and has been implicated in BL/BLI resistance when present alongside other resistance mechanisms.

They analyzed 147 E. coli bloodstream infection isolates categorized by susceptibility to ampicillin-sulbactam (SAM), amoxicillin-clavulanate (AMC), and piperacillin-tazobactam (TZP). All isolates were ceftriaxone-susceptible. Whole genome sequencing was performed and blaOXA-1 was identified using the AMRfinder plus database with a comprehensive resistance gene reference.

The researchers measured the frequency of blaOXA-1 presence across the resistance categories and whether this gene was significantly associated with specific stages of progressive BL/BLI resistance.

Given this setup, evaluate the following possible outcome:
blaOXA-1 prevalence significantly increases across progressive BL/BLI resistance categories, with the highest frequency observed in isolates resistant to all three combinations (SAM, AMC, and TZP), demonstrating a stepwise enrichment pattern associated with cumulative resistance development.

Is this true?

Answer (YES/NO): NO